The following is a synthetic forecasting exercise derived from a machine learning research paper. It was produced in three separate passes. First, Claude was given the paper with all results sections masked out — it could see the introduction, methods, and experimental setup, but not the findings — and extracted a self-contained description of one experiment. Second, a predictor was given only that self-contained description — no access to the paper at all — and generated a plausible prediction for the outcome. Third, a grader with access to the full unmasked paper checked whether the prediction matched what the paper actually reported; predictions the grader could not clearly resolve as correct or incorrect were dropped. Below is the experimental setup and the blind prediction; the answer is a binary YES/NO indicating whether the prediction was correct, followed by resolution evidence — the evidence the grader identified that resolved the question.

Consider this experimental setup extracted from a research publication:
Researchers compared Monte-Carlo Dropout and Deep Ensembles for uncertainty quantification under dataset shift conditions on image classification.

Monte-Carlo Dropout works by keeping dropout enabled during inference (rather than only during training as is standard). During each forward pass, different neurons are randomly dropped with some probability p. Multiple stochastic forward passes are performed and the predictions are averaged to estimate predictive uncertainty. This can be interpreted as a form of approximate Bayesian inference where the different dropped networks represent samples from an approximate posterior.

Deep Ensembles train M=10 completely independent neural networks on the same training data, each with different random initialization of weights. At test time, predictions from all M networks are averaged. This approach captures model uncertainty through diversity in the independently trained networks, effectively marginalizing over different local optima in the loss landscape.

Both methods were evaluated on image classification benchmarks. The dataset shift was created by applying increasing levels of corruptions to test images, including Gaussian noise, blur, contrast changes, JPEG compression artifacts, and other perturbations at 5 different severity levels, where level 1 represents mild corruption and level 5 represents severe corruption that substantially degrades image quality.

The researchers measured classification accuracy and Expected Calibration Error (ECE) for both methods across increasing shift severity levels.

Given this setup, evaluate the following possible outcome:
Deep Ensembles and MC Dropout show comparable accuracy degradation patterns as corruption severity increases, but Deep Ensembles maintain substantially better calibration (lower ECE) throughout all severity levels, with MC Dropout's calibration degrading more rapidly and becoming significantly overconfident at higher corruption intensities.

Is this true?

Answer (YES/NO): NO